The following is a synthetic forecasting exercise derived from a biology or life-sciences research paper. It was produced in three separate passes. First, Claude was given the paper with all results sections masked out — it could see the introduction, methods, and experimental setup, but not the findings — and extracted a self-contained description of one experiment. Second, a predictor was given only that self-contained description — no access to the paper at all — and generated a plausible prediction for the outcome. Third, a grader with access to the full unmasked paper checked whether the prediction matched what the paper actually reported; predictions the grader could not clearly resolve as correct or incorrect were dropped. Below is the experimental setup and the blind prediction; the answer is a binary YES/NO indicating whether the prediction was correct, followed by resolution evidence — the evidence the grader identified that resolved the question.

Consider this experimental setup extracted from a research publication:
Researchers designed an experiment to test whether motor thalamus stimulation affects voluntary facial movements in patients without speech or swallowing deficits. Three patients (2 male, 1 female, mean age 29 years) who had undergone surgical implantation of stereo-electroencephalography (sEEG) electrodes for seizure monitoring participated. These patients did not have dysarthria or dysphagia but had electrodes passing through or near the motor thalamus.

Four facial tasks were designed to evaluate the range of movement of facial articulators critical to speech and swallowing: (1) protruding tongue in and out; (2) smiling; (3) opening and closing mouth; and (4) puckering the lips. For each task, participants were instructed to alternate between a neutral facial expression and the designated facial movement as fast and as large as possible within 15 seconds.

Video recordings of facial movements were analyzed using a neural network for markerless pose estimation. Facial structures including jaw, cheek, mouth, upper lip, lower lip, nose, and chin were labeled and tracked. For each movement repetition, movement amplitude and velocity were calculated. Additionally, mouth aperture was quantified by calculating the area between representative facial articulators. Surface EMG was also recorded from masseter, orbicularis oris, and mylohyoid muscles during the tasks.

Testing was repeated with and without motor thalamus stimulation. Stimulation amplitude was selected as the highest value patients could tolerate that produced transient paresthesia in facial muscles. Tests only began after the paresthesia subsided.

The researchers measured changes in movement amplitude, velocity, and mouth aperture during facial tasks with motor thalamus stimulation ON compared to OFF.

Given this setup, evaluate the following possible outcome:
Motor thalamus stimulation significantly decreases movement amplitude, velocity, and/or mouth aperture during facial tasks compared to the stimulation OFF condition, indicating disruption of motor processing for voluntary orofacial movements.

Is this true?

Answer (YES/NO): NO